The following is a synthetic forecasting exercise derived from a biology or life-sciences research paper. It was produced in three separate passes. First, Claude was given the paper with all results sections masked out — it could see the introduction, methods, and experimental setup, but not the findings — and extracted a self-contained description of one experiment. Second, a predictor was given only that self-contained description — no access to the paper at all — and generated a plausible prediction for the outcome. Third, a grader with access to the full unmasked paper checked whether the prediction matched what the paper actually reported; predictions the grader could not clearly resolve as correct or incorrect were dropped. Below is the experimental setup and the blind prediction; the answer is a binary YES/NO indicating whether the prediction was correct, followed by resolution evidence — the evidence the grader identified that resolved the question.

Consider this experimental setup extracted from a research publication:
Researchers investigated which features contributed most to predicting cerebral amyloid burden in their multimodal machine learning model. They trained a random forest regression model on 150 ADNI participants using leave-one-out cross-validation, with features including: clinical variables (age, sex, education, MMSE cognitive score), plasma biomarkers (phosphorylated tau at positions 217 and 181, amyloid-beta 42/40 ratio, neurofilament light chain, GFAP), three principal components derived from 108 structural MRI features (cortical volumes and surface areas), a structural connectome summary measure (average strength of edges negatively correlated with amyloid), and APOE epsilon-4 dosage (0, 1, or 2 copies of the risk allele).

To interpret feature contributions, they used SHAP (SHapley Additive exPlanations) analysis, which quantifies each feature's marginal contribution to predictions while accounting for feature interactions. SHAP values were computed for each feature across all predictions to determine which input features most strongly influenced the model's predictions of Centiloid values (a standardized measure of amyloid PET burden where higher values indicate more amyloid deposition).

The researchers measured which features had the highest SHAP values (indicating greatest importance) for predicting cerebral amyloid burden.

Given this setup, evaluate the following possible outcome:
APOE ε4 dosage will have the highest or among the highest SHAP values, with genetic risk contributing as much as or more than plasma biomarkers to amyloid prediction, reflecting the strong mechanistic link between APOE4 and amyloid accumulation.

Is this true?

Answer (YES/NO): NO